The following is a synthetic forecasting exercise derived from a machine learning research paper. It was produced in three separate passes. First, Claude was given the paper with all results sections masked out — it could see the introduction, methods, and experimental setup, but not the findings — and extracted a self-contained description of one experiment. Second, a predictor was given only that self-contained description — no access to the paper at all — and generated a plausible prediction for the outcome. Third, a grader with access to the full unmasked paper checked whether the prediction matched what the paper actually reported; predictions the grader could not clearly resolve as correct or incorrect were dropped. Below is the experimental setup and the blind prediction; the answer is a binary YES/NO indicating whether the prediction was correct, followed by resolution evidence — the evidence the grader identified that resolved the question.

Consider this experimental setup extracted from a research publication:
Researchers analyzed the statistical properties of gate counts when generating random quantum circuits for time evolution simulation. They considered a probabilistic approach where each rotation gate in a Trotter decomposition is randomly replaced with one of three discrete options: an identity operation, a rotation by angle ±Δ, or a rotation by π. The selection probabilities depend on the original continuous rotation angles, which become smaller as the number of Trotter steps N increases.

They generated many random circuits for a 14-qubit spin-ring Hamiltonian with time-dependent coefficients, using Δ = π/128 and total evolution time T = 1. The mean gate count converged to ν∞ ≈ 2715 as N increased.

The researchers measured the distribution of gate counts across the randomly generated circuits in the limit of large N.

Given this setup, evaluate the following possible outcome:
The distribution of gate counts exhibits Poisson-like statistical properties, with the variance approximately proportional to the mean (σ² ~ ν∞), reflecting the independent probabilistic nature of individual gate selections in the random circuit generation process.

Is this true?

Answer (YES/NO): YES